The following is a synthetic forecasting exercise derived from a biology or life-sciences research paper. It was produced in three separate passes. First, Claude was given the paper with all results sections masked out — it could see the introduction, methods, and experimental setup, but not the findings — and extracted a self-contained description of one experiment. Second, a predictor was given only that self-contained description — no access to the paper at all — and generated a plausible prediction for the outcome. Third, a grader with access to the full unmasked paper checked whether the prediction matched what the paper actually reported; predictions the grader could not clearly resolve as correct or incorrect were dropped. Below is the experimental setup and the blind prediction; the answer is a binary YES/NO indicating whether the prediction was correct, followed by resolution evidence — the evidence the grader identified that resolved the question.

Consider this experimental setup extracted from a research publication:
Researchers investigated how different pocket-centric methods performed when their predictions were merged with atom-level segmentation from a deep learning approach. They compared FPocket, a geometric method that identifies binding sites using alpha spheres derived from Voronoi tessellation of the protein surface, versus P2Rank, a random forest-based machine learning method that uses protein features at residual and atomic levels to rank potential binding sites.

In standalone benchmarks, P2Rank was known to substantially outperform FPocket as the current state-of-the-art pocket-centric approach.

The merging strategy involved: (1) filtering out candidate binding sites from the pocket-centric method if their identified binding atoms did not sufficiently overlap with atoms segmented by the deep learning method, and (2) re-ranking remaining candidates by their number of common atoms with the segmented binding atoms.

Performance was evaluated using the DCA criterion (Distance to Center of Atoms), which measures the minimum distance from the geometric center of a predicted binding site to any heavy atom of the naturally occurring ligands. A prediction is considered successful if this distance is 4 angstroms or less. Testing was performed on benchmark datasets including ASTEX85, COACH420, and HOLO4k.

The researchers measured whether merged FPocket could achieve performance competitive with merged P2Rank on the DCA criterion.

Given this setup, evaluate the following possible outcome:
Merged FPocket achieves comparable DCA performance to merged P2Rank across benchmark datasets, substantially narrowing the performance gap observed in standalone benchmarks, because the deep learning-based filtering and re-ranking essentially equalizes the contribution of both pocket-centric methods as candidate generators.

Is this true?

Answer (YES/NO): YES